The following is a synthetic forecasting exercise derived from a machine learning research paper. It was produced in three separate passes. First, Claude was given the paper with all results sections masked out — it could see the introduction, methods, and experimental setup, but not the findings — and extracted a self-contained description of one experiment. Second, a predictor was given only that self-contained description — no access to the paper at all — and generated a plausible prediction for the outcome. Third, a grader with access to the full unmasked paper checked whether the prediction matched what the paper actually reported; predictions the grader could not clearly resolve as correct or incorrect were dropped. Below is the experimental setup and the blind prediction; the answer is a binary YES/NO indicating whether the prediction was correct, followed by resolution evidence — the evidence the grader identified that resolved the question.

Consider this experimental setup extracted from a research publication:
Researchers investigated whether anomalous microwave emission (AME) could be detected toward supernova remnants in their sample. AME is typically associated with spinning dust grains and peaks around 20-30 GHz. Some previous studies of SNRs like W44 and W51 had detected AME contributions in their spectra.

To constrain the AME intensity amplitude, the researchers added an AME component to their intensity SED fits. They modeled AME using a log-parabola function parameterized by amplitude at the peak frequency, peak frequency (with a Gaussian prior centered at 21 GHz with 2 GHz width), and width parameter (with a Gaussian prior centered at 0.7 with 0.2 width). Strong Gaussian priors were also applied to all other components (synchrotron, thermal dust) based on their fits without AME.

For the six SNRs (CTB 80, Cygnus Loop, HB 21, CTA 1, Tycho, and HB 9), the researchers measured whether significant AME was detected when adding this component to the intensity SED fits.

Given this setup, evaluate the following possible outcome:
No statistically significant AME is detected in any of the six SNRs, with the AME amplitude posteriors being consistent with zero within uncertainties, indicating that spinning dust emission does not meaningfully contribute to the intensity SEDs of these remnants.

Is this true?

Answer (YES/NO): YES